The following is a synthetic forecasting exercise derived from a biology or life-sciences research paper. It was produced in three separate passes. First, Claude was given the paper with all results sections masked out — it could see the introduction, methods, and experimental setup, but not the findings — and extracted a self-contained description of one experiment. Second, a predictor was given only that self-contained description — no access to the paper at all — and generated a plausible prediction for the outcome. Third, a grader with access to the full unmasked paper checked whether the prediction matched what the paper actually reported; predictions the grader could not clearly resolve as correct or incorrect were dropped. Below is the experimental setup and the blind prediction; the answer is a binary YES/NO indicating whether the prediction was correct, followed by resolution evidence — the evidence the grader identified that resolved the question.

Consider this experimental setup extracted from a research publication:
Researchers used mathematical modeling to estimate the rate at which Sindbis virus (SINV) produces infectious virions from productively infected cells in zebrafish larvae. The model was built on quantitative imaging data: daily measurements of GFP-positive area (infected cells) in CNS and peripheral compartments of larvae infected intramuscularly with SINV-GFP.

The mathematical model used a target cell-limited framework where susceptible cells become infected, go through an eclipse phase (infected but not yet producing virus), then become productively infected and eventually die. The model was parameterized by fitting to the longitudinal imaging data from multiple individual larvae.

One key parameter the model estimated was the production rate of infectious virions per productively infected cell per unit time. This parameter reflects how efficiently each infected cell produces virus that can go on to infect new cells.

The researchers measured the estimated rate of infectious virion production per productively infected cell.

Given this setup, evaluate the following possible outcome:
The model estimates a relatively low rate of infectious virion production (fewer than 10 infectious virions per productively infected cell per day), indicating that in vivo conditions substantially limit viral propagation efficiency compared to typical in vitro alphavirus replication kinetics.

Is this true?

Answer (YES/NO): NO